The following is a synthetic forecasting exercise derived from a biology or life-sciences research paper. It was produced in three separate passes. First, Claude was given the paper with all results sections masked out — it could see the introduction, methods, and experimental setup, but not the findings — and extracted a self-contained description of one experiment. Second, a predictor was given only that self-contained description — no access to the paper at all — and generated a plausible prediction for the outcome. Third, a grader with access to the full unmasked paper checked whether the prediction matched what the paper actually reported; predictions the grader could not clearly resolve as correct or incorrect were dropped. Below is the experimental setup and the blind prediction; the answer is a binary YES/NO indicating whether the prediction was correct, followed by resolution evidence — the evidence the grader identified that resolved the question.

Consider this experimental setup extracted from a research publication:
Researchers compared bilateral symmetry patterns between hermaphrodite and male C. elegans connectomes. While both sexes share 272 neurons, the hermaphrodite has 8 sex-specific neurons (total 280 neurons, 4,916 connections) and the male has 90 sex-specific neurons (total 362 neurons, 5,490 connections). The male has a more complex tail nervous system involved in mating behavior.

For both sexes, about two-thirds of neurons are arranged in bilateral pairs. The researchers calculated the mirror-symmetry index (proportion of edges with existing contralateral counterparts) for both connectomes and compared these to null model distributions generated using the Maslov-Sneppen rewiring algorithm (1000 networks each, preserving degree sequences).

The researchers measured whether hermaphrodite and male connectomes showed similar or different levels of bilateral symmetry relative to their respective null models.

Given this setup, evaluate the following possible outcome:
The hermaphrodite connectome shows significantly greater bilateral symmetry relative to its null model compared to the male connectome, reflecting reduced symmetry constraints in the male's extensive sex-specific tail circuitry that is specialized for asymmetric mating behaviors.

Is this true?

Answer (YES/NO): NO